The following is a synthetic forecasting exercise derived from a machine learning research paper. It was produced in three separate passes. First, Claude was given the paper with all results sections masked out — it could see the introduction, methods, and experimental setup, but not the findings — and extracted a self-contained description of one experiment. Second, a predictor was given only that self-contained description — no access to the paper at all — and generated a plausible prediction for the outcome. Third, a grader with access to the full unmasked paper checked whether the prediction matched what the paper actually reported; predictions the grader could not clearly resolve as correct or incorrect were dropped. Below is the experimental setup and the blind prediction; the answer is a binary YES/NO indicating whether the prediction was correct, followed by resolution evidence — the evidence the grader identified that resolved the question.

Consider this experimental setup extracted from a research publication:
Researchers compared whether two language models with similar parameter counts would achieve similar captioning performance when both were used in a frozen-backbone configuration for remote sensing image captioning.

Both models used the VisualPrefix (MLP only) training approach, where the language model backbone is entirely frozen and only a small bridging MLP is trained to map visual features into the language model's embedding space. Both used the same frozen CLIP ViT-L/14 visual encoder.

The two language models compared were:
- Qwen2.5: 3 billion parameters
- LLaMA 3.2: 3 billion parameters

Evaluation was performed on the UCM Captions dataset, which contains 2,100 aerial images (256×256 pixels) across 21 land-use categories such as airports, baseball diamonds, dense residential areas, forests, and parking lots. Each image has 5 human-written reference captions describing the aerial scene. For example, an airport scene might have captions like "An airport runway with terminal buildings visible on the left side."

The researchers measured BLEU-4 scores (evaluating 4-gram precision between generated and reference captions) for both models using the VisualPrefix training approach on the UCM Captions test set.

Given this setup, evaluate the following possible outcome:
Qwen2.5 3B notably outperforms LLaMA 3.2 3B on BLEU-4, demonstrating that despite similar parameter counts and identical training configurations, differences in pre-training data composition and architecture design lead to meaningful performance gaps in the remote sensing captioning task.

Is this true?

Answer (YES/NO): NO